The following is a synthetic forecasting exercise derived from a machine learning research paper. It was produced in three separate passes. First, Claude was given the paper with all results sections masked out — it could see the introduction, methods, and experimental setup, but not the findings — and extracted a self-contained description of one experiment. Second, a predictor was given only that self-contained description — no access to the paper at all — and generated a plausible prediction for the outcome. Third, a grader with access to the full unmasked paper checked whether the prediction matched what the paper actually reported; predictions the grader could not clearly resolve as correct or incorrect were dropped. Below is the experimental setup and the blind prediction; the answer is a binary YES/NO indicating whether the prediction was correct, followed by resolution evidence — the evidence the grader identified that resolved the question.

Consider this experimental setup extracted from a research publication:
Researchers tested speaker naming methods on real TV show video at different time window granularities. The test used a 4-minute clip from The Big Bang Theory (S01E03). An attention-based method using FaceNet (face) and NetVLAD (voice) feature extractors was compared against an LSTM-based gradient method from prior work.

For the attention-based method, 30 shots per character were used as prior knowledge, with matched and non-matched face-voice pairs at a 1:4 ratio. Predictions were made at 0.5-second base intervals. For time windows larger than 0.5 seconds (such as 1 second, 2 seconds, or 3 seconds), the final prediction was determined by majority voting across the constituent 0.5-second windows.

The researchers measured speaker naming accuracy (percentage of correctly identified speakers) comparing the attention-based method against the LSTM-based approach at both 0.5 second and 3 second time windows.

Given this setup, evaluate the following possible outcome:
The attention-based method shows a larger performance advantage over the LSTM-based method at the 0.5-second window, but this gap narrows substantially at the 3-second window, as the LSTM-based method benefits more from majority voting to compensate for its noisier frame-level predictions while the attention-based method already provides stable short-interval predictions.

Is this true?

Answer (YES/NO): NO